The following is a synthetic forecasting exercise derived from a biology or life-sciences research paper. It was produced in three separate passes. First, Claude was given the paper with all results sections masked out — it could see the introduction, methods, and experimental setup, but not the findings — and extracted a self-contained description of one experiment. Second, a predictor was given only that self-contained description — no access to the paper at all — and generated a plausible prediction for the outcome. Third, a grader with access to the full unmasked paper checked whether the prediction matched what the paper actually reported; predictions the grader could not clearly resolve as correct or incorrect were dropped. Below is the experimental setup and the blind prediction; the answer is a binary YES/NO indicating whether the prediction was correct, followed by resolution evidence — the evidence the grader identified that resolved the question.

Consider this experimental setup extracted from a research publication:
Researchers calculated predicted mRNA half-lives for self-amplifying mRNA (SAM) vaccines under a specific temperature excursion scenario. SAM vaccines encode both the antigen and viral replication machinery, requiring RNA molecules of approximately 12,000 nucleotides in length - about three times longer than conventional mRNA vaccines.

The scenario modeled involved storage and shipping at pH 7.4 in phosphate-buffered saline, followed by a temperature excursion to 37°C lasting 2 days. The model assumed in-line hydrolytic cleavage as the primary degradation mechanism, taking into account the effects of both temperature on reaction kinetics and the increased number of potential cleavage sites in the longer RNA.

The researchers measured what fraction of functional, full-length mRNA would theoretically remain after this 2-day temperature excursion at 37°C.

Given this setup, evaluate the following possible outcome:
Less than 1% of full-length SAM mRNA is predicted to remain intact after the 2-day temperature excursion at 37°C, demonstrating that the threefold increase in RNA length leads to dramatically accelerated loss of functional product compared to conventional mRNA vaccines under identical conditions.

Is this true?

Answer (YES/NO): NO